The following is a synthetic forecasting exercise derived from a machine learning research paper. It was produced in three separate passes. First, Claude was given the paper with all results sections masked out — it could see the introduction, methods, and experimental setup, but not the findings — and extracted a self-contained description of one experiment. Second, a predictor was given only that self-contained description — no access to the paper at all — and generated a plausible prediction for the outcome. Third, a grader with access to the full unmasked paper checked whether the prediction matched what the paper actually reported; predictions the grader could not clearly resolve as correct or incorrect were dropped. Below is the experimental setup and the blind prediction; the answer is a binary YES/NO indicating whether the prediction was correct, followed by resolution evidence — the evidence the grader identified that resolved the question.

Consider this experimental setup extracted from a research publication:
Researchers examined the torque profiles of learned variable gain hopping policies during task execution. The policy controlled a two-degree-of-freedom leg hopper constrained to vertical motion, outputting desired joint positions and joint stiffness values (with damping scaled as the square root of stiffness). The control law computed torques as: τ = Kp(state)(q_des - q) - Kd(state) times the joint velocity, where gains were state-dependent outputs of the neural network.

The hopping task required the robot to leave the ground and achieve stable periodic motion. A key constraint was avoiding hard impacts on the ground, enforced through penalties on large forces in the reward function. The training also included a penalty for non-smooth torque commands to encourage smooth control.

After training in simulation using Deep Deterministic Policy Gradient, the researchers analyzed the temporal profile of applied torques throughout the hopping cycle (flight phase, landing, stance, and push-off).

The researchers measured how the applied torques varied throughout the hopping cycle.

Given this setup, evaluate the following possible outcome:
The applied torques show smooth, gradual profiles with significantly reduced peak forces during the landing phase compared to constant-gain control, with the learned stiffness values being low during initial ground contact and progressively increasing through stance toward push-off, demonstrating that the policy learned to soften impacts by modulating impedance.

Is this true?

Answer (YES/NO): NO